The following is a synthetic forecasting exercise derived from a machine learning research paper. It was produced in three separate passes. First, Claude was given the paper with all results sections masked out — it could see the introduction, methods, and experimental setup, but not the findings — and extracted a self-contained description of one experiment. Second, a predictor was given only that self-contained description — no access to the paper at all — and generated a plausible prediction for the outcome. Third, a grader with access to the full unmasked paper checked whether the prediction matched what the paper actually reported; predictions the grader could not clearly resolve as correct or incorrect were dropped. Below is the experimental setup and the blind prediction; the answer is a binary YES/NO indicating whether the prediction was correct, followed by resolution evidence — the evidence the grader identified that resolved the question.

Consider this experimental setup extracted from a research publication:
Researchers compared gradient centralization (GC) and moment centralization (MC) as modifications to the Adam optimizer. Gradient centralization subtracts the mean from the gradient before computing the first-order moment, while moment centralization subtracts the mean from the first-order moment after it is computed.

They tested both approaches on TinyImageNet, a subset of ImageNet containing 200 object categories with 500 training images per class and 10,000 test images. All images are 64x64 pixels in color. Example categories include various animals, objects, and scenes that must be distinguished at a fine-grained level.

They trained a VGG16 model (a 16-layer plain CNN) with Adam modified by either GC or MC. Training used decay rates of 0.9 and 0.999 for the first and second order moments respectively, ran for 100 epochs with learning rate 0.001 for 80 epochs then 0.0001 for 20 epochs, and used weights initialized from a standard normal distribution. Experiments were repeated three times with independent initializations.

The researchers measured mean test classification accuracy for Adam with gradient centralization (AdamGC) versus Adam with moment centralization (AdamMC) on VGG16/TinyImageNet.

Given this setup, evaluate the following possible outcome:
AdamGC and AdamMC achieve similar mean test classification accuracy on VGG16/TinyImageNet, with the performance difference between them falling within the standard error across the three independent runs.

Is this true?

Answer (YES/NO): NO